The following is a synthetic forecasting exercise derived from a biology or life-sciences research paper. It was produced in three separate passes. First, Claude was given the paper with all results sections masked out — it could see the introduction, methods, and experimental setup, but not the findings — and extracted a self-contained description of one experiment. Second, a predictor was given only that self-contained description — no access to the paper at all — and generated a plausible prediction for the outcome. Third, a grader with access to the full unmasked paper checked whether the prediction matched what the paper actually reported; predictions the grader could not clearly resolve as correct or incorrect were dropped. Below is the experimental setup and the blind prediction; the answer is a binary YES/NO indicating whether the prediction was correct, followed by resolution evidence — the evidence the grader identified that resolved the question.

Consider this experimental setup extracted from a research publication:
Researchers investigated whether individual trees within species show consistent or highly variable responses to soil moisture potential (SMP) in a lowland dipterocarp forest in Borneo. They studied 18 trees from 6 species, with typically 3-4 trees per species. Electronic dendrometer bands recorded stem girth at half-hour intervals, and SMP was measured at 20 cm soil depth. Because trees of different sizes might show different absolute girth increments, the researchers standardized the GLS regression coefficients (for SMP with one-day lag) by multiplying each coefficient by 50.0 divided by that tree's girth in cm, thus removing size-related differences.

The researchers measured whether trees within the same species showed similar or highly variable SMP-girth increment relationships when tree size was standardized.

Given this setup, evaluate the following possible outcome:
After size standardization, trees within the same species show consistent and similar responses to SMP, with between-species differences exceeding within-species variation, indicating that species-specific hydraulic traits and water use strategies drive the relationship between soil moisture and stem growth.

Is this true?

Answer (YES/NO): NO